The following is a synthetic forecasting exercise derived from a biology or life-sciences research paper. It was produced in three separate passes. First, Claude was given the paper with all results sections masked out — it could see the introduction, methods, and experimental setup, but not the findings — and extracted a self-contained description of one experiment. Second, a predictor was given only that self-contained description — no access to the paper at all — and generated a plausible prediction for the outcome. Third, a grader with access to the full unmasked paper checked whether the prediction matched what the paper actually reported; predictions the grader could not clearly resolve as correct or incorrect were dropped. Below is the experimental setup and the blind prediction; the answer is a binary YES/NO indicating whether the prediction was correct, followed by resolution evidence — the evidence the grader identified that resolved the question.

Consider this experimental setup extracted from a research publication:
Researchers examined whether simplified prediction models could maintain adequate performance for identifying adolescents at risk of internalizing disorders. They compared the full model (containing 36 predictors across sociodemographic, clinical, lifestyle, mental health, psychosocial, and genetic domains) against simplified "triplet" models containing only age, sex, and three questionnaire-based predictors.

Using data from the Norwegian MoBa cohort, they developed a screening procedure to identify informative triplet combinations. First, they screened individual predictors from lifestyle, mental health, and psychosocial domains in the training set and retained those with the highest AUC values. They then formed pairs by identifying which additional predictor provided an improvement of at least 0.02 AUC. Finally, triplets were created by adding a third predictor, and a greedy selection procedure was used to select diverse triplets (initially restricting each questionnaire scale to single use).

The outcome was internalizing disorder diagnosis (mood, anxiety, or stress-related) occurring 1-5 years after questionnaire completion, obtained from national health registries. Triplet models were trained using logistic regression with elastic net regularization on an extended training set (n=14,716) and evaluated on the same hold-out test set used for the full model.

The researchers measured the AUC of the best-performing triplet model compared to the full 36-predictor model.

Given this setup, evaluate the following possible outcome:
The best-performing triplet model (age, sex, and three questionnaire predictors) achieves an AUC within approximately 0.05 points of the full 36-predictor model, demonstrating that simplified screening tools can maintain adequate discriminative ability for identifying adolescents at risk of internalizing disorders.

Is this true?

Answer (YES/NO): YES